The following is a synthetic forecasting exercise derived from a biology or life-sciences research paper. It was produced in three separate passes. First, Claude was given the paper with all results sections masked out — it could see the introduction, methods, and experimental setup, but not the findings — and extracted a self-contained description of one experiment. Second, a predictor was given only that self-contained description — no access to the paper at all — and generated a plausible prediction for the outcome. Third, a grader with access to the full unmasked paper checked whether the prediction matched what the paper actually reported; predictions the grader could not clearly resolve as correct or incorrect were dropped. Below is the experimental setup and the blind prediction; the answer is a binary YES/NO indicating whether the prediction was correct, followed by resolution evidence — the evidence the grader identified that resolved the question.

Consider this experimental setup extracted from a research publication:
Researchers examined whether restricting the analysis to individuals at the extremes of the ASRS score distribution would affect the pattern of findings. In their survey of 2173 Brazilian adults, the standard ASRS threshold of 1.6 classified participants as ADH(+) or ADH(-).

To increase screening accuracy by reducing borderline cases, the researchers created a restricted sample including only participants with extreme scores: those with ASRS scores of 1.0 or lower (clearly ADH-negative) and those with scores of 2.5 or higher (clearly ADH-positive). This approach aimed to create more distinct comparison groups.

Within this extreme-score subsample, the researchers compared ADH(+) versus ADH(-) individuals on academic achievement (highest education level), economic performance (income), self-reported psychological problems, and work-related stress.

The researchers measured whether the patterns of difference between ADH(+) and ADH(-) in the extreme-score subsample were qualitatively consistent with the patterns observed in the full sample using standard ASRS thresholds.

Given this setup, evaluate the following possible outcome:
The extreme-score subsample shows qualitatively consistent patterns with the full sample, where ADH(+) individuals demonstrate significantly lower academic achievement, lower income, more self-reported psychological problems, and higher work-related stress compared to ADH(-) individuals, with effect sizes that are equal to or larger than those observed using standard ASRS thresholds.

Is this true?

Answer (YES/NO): NO